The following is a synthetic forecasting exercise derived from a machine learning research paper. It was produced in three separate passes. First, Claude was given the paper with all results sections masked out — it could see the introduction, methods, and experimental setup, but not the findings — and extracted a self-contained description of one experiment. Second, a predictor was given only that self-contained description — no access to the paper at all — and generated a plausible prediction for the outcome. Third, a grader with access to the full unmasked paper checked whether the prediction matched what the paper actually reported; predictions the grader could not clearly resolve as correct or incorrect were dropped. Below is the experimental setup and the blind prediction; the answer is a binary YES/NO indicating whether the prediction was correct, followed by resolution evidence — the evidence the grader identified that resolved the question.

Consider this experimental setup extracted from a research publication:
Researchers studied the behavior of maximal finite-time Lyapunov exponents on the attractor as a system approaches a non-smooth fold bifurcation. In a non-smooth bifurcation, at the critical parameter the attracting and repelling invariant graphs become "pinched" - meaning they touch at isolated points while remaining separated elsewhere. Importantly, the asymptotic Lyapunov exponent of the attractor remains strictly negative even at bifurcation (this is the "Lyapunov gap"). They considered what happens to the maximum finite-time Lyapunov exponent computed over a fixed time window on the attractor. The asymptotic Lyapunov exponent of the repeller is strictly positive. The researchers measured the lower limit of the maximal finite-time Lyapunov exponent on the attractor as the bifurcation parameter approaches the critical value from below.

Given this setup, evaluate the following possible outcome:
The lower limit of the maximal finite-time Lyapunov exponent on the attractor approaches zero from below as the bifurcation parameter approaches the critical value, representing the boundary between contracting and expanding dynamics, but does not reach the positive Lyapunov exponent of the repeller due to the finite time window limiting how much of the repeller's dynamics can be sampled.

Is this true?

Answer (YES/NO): NO